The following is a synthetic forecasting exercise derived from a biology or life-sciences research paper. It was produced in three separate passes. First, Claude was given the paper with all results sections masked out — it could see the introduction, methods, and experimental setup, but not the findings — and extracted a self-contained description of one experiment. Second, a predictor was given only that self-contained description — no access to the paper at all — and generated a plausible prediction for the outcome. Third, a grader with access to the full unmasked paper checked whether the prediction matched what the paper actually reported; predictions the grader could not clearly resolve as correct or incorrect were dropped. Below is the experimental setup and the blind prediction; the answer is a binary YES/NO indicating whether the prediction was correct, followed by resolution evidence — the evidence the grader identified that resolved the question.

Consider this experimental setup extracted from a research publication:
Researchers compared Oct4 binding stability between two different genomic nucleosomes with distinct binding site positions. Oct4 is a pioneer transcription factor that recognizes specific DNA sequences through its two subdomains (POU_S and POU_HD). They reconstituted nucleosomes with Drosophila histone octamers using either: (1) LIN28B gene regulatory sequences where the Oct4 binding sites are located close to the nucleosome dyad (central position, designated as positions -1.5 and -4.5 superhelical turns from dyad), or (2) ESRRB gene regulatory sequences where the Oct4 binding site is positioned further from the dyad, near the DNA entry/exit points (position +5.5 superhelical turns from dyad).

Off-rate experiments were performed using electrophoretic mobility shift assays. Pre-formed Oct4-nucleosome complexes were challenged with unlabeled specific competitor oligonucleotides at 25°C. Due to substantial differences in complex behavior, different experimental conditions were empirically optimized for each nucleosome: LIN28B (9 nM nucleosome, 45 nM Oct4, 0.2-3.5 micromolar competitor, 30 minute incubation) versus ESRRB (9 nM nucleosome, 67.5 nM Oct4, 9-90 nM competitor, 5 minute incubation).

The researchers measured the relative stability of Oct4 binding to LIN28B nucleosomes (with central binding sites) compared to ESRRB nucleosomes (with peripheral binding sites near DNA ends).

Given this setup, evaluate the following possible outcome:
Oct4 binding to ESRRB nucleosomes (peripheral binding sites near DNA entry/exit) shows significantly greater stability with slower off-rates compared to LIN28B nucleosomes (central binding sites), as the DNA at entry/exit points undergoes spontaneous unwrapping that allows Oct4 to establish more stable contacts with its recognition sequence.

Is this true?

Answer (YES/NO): NO